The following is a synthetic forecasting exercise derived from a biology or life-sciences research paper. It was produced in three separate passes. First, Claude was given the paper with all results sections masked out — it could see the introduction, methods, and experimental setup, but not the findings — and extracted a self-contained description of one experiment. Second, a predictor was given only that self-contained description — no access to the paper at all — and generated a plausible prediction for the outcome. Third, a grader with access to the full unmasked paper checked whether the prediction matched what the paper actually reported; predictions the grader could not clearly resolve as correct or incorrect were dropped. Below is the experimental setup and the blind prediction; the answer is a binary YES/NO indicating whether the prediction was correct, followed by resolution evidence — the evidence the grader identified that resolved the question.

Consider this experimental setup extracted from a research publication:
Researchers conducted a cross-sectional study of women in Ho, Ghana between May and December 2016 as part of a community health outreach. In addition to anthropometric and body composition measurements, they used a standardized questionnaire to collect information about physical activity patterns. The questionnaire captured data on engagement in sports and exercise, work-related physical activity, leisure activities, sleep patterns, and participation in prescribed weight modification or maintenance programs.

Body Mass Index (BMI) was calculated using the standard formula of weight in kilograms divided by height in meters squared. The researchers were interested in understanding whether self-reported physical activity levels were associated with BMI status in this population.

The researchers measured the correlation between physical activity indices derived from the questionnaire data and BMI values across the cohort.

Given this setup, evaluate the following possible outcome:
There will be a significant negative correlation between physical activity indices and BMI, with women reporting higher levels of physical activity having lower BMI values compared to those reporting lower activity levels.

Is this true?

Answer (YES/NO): NO